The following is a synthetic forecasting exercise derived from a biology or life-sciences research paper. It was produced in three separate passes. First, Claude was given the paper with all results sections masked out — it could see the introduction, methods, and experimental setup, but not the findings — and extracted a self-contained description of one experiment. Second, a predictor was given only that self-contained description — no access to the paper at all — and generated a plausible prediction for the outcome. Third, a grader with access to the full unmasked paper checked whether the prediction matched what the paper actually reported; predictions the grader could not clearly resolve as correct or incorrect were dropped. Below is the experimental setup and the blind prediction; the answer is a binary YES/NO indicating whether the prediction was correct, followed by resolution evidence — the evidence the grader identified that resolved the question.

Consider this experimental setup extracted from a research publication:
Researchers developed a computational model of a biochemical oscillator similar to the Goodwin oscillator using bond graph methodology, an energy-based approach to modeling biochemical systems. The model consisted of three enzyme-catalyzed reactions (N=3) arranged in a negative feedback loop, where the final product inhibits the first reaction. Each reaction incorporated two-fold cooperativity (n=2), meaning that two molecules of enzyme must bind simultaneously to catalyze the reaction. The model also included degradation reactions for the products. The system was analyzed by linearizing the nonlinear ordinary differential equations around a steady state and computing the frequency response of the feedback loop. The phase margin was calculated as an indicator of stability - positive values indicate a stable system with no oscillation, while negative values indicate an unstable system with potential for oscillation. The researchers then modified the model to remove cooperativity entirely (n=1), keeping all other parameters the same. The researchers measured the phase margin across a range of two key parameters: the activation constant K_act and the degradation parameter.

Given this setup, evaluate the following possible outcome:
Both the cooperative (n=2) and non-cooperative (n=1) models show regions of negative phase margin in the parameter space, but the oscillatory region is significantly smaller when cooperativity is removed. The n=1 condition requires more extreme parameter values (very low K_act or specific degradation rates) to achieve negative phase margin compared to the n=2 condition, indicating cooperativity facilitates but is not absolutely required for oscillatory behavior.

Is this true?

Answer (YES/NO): NO